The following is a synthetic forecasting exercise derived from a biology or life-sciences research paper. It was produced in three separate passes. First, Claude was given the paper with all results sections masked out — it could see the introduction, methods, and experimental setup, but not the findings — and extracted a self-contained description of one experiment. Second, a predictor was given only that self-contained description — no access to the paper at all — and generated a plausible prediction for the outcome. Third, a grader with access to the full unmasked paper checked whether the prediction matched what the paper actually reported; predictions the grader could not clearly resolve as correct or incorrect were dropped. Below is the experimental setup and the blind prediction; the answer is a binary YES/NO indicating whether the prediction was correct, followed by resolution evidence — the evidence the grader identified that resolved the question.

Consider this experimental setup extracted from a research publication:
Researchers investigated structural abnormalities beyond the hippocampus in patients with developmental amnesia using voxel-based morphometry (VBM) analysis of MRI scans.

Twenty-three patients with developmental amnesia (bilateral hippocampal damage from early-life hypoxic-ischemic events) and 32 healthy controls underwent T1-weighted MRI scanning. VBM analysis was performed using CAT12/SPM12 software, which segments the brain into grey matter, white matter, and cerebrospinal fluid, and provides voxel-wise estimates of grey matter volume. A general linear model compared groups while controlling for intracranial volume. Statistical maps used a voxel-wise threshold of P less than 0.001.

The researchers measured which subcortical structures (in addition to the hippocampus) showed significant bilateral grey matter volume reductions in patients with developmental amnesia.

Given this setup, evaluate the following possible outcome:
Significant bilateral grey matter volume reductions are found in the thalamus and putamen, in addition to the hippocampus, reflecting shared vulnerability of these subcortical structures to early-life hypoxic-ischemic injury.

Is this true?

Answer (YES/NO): NO